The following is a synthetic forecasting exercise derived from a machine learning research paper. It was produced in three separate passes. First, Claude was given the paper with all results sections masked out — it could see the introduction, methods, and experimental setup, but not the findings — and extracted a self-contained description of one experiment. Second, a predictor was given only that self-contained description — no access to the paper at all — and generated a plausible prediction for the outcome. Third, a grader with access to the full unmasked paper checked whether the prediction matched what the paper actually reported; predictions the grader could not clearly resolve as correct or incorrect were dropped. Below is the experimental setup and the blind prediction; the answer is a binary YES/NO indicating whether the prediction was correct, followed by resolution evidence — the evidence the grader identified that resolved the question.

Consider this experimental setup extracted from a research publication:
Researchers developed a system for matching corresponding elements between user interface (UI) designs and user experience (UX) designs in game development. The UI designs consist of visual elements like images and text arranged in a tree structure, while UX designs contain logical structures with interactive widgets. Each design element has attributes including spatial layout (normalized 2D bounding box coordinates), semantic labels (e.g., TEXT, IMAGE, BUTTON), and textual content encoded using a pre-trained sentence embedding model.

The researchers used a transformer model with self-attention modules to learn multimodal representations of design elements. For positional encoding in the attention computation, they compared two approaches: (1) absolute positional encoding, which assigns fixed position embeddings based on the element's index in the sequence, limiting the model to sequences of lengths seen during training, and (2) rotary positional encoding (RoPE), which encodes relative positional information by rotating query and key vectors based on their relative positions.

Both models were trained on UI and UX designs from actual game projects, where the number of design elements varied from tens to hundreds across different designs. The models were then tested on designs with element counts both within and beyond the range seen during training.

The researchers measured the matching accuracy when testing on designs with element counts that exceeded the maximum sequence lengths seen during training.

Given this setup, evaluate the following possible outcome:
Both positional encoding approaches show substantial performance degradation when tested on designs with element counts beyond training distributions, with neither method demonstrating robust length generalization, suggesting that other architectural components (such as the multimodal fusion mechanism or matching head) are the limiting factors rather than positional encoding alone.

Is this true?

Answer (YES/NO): NO